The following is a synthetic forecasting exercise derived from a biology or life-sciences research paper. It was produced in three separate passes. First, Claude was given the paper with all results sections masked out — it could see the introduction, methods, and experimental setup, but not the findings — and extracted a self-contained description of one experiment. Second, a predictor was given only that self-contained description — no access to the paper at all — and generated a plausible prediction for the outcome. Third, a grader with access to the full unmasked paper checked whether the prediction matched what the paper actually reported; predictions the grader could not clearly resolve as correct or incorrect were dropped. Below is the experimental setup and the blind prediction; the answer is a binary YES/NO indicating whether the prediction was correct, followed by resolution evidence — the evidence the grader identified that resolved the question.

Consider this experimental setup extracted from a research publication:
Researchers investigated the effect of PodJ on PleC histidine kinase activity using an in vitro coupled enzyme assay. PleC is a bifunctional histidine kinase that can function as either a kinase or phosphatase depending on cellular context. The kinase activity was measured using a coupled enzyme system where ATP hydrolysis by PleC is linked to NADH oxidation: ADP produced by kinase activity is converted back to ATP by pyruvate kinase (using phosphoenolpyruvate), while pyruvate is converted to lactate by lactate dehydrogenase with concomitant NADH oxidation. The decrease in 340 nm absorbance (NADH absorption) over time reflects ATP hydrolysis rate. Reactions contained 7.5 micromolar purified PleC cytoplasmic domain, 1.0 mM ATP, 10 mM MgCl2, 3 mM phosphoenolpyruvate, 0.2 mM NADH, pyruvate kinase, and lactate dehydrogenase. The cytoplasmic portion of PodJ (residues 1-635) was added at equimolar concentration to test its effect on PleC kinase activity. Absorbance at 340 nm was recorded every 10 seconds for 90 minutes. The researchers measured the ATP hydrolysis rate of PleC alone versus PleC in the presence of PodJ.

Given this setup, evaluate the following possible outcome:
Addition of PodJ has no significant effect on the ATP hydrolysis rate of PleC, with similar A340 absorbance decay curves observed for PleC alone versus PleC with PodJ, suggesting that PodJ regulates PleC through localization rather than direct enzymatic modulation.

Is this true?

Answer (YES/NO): NO